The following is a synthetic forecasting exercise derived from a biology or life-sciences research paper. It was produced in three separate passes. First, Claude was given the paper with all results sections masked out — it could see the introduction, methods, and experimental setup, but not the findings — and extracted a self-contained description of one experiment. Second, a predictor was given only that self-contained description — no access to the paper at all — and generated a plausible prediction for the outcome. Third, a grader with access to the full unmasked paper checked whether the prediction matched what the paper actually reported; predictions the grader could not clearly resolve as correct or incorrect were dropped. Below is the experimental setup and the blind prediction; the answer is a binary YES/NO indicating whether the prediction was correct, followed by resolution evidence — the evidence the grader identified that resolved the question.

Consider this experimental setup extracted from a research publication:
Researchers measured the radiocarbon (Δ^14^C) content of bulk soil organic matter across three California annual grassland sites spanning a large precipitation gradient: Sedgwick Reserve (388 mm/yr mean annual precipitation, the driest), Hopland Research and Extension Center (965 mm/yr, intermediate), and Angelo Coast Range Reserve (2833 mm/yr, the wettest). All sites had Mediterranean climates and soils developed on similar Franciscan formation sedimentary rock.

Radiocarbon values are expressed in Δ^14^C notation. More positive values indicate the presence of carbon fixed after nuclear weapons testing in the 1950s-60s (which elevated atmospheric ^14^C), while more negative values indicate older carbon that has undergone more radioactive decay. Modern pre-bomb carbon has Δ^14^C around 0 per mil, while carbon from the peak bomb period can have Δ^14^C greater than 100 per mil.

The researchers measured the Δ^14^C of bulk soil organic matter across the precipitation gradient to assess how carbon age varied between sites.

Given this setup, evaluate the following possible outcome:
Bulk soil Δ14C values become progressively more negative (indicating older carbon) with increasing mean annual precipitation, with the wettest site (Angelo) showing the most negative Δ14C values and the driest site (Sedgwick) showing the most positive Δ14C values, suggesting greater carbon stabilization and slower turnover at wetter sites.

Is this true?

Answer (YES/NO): YES